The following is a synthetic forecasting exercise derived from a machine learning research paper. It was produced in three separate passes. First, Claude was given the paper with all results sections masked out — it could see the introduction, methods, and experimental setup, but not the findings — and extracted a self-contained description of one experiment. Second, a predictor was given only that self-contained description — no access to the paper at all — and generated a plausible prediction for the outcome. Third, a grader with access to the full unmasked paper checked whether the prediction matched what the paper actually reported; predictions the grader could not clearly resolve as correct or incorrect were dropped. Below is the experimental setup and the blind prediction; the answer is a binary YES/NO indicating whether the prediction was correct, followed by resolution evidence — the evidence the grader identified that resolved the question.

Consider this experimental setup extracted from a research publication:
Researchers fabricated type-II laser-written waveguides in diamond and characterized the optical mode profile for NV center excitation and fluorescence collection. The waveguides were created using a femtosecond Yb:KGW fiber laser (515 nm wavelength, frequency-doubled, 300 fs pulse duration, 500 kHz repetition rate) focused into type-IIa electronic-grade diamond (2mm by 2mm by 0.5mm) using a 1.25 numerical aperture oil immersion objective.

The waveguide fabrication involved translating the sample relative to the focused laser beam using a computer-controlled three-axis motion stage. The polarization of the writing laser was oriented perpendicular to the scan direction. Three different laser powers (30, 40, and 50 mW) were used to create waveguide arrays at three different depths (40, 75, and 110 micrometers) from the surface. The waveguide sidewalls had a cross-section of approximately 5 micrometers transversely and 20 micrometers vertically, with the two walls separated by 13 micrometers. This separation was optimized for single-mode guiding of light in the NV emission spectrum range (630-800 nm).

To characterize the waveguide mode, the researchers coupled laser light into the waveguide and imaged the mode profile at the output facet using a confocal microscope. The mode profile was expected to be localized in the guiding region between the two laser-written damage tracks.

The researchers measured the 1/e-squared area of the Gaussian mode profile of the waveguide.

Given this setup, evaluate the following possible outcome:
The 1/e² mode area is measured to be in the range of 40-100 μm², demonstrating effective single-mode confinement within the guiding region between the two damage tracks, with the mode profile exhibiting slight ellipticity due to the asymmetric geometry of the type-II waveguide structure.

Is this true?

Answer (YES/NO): NO